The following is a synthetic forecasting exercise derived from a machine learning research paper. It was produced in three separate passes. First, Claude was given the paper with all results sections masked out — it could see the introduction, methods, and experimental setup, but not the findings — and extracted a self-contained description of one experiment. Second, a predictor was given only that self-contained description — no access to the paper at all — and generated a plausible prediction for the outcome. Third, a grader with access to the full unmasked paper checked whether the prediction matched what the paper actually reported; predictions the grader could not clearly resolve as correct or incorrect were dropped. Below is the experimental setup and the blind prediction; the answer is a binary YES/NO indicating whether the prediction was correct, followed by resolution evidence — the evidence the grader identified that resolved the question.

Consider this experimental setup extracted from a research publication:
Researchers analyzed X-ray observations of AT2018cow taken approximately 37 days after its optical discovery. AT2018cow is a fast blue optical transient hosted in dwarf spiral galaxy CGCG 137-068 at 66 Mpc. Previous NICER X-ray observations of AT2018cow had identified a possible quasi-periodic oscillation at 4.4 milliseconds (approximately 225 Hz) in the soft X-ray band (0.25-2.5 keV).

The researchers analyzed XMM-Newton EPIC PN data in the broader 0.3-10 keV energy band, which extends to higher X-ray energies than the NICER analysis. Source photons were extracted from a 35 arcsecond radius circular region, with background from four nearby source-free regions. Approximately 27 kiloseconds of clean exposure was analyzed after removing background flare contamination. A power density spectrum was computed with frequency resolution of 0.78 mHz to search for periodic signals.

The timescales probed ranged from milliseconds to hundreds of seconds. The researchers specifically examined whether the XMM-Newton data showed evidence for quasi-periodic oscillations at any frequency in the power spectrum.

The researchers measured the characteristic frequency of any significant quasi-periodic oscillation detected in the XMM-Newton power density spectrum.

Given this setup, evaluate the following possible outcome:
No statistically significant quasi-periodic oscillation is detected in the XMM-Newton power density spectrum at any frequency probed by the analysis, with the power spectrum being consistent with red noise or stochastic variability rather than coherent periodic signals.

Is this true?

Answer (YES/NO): NO